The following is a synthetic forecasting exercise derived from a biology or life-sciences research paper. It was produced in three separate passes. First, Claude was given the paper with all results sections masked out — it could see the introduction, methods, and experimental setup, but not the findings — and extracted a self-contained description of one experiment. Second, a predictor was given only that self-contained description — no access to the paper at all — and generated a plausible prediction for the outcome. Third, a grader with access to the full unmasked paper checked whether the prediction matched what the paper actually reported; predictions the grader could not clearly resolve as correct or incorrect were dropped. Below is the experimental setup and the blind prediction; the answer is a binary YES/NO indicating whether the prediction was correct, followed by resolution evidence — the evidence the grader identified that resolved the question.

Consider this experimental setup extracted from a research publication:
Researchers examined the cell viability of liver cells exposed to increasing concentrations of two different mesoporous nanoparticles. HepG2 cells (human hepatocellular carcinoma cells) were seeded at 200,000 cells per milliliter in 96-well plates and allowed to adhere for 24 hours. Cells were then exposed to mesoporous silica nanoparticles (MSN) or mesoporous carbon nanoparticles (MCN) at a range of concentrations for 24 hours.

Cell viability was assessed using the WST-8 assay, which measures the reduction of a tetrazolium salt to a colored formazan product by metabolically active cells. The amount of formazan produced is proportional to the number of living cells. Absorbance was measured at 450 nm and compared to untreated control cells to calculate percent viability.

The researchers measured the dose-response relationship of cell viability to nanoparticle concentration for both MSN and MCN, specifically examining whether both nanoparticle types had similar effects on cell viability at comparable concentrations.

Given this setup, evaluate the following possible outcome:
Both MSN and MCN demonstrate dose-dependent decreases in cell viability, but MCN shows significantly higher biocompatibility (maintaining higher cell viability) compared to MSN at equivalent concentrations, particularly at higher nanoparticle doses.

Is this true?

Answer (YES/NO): YES